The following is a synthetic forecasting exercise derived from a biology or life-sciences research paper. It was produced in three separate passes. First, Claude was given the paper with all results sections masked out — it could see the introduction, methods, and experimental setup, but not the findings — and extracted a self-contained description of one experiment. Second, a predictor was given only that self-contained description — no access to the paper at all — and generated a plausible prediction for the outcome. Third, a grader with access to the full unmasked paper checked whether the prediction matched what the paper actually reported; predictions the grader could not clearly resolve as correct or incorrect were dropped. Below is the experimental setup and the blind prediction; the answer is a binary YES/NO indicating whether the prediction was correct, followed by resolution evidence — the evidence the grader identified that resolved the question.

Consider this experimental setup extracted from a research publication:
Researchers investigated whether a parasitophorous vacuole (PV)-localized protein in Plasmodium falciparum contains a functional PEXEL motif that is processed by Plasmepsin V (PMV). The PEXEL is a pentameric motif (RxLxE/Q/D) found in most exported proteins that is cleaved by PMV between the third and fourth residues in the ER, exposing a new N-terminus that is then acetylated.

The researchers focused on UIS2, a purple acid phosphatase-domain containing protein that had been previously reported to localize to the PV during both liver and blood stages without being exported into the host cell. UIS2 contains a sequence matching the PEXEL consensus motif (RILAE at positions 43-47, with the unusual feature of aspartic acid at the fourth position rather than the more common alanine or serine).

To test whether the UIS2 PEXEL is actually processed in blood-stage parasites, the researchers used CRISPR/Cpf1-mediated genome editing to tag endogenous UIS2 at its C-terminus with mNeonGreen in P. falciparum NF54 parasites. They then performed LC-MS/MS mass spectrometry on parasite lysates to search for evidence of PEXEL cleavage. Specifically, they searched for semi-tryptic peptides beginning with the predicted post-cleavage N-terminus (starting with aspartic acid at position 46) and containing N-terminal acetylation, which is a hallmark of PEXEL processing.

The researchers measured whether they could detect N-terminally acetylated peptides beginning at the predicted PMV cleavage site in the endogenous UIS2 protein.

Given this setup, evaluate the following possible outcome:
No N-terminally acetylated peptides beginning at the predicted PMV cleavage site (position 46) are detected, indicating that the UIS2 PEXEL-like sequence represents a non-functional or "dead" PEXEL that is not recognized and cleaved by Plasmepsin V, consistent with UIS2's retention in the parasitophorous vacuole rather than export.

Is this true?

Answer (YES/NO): NO